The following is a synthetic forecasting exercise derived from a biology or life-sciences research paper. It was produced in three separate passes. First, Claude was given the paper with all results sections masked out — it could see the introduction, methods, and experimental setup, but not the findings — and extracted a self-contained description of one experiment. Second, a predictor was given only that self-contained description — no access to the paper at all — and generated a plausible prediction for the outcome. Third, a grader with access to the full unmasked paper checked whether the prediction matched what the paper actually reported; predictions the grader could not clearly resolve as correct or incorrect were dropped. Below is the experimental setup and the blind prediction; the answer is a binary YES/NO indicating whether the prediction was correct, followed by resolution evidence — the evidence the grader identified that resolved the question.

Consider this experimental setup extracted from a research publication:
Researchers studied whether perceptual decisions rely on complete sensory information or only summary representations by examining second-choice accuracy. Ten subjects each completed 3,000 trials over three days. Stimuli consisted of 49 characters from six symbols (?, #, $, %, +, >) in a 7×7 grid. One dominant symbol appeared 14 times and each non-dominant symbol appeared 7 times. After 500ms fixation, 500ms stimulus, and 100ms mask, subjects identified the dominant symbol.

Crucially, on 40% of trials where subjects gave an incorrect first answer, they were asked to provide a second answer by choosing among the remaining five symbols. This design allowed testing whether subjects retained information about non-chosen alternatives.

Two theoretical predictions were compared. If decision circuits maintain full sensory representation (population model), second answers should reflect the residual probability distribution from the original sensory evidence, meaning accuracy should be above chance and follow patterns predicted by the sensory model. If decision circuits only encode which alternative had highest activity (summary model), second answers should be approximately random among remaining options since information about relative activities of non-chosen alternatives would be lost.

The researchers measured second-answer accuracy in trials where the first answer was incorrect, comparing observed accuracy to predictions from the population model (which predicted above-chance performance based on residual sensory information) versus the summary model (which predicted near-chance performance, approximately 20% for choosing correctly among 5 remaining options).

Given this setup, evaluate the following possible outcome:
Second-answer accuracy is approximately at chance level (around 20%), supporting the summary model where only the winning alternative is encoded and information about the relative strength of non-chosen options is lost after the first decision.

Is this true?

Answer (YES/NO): NO